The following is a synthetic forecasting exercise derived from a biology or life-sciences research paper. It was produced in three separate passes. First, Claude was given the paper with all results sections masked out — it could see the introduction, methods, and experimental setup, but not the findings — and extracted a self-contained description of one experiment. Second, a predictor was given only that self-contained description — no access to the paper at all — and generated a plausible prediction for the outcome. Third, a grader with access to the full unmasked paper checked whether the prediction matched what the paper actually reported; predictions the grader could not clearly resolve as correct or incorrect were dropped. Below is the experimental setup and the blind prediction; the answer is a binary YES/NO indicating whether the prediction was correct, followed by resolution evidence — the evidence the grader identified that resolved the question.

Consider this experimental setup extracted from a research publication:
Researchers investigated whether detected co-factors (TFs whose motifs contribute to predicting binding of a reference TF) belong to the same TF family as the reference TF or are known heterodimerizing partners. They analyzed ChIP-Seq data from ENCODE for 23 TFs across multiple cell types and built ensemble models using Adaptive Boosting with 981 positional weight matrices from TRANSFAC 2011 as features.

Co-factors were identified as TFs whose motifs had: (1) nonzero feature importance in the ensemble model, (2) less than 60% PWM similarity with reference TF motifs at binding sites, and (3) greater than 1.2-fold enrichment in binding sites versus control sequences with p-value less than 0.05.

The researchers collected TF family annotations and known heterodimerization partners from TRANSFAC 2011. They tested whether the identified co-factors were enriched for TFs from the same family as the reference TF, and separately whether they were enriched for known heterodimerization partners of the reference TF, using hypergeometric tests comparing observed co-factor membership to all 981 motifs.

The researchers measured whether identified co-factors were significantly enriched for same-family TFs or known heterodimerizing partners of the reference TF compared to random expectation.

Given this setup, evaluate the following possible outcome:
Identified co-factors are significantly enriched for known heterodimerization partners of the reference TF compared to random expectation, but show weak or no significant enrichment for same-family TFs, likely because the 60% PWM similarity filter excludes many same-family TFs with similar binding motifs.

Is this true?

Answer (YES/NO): NO